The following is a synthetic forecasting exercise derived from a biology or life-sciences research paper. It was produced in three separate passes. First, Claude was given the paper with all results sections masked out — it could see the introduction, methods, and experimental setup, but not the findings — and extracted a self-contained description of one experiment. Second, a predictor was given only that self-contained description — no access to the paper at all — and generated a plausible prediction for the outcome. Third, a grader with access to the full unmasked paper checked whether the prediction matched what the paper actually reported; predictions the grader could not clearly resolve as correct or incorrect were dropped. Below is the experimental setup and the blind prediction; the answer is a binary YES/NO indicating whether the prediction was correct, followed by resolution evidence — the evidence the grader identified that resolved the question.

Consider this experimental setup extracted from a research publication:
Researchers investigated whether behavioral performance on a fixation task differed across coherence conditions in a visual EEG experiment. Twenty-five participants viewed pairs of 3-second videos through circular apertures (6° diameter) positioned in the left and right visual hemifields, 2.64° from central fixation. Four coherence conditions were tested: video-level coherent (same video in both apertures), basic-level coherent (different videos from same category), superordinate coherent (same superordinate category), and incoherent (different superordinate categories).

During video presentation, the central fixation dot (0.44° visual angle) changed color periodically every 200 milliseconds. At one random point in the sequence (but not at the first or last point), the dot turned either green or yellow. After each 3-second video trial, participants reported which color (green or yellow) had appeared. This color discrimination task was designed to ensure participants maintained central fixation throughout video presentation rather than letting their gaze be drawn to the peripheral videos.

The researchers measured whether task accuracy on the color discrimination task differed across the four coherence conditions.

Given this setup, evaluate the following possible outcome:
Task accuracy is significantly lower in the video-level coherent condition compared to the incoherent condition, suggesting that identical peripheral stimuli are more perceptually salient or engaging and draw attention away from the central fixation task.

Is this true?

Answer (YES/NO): NO